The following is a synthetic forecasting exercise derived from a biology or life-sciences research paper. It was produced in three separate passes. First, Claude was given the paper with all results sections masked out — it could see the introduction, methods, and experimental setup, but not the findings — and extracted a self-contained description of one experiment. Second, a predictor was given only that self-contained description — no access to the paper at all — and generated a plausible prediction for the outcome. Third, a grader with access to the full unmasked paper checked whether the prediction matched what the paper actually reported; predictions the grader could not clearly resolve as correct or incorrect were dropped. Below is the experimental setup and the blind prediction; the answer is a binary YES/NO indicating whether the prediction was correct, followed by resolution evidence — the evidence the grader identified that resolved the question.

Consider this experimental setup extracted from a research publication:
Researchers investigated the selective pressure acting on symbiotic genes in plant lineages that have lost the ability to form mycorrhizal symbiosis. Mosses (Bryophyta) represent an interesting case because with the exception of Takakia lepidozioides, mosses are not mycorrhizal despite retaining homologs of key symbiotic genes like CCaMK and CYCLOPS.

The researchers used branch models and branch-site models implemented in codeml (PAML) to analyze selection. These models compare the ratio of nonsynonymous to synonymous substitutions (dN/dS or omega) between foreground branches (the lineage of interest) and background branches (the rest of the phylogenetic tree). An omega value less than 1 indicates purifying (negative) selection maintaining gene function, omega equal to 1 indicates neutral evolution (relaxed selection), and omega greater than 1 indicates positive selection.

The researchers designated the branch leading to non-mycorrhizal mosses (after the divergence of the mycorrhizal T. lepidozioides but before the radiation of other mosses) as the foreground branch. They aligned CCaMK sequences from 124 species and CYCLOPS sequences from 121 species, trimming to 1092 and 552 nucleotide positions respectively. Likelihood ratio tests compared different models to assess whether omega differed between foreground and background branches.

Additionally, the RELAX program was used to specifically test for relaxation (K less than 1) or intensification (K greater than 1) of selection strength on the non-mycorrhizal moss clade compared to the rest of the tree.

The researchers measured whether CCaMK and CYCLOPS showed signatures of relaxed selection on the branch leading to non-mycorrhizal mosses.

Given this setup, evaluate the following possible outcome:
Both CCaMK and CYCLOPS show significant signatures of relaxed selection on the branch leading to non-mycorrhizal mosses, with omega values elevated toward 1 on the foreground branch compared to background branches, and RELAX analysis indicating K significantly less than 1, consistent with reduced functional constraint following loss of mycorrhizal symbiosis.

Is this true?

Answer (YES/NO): NO